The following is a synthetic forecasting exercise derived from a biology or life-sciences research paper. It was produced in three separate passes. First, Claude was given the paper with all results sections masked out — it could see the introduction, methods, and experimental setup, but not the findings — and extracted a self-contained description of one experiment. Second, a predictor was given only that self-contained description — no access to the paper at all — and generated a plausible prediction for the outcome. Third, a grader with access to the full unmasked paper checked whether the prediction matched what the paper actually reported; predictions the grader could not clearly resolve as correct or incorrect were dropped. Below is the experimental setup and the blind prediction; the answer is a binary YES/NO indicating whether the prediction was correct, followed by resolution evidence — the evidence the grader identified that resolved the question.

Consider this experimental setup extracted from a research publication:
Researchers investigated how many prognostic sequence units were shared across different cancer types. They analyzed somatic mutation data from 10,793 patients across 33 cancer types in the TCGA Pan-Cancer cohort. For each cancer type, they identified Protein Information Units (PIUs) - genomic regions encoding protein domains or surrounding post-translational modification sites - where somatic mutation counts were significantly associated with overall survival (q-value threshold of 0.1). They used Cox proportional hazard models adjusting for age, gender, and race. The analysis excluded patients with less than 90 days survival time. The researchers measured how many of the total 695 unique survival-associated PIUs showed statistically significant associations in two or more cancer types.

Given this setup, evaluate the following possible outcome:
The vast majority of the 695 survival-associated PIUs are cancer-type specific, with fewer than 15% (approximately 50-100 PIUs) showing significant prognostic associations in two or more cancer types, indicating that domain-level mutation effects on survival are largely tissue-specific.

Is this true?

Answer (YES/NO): NO